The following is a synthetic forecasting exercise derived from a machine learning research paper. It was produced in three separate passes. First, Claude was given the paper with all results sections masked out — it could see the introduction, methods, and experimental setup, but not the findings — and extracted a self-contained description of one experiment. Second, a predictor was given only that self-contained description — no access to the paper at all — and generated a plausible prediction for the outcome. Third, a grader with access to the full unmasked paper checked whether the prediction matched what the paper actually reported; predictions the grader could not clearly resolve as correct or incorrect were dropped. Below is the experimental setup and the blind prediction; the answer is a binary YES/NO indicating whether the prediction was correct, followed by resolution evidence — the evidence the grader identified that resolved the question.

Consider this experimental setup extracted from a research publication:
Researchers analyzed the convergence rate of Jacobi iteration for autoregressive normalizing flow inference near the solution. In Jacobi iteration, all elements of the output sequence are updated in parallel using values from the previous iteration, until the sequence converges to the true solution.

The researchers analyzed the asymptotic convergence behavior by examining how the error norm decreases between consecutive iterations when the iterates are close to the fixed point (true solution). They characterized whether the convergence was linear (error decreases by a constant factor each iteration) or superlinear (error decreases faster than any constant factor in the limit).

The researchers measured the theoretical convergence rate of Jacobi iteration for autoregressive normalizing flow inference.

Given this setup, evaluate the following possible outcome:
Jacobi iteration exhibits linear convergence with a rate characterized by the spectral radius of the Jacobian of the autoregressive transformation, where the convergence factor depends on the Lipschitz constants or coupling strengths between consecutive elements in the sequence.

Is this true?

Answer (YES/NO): NO